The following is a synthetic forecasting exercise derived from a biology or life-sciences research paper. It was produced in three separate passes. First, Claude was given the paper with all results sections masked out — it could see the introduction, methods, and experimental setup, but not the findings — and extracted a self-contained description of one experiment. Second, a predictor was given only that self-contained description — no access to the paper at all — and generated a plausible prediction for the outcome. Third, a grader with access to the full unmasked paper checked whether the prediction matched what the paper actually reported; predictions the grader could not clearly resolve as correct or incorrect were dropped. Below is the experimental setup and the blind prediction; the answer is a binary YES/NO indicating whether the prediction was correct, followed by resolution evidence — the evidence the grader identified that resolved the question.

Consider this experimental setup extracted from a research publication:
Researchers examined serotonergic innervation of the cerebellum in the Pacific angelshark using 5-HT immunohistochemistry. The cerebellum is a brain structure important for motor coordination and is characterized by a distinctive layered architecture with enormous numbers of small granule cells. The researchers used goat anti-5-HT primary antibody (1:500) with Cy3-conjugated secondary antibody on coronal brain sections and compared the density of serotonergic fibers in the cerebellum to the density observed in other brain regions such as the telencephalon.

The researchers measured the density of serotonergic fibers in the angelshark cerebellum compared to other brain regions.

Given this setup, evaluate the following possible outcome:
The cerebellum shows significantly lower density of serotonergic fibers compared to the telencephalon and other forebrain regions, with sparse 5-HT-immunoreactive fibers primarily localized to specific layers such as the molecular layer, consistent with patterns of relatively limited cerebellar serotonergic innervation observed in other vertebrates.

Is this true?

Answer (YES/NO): NO